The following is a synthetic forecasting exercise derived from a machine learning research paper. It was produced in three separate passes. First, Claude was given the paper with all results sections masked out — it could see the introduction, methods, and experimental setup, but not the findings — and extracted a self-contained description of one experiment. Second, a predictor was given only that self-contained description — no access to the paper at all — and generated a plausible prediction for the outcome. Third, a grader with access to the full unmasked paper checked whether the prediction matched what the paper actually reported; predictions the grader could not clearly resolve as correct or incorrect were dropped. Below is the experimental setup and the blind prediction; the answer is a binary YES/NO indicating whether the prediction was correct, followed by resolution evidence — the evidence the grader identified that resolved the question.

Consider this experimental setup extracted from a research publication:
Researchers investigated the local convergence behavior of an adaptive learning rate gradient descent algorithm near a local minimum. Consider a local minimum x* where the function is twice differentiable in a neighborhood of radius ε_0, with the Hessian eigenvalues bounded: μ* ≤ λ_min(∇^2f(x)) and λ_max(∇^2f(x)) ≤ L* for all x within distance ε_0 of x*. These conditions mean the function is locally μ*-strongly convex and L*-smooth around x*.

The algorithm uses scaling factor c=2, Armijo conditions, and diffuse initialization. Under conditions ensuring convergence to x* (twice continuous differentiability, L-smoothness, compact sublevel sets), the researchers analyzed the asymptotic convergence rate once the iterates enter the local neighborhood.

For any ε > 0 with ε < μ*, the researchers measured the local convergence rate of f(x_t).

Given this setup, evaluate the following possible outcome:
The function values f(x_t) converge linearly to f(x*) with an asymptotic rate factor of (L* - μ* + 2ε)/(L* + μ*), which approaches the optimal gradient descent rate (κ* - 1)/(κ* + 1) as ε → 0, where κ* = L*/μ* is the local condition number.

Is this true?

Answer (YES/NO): NO